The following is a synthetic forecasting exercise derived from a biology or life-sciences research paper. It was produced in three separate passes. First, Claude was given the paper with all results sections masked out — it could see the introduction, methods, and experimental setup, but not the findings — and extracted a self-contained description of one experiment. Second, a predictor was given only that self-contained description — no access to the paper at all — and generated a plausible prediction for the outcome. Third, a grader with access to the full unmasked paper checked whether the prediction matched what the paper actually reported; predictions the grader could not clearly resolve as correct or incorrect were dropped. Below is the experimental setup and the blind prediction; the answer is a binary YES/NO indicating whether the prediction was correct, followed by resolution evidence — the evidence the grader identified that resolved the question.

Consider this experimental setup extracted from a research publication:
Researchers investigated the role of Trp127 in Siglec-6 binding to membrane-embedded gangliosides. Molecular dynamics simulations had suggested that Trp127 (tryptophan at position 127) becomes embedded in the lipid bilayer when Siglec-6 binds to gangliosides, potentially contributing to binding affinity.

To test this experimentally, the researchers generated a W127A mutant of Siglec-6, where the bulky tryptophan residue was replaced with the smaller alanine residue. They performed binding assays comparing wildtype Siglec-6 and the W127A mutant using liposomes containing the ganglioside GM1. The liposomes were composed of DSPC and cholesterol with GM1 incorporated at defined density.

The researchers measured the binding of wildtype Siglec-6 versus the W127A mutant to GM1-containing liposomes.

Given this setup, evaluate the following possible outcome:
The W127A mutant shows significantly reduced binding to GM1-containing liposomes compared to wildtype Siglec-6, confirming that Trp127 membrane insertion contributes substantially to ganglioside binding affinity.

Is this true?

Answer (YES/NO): YES